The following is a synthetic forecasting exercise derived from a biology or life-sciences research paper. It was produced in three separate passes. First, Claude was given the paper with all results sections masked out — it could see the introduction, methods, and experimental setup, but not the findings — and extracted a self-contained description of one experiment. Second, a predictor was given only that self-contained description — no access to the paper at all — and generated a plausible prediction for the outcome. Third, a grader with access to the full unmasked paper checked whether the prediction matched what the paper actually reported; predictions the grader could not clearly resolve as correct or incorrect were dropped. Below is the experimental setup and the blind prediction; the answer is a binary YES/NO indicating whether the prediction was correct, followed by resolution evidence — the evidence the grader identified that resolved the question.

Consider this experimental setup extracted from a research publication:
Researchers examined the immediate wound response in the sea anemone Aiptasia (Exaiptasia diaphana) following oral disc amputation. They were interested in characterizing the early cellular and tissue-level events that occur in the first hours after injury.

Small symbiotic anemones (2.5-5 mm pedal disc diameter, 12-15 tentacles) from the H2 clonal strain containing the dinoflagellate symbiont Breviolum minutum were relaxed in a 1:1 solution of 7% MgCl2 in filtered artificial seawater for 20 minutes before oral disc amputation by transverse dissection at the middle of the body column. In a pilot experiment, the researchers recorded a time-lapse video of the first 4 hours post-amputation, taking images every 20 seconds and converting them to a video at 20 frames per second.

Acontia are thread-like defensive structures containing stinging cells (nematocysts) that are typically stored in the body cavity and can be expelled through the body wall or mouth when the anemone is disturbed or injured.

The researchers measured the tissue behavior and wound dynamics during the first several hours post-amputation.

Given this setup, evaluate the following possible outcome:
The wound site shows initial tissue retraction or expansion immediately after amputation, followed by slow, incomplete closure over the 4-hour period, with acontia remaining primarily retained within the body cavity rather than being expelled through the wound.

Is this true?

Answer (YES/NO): NO